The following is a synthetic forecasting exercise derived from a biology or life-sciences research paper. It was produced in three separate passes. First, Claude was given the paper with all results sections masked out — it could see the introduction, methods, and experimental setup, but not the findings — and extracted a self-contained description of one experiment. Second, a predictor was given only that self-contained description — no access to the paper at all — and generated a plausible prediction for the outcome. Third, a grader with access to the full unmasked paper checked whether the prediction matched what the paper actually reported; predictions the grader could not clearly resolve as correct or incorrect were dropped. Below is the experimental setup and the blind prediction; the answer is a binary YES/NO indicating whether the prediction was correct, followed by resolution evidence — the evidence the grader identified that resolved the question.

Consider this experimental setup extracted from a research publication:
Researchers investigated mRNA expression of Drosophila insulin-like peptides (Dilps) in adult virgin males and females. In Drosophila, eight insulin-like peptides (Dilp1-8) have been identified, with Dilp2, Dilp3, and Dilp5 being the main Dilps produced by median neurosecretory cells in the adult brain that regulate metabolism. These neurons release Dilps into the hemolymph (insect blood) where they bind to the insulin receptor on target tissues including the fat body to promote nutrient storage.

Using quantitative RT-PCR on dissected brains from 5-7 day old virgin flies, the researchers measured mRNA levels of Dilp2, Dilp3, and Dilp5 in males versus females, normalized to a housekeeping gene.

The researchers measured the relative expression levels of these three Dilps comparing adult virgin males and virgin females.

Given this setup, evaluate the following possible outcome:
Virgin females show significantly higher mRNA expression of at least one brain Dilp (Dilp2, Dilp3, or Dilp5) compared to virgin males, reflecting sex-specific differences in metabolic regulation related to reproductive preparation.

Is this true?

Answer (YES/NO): YES